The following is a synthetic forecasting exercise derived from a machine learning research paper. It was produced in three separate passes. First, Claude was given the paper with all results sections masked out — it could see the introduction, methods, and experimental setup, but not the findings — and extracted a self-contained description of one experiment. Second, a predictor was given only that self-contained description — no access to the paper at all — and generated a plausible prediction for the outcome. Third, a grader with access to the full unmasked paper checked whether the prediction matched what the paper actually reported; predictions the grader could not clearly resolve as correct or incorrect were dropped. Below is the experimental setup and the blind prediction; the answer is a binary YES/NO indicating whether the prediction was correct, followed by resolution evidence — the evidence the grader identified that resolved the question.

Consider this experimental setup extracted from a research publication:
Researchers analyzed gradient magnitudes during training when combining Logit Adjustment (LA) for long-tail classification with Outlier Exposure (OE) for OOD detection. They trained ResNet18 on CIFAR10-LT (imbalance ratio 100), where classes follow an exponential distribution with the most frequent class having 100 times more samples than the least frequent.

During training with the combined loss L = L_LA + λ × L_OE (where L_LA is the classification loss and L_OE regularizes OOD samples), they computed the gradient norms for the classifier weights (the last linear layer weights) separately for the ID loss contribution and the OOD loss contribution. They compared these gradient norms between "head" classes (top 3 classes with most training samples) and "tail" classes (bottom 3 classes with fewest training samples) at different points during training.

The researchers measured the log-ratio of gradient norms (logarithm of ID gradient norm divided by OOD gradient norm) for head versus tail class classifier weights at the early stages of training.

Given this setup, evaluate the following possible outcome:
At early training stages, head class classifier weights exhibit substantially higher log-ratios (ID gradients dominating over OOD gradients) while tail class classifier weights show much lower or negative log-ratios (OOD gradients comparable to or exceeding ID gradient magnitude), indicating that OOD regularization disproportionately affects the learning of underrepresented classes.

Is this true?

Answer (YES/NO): YES